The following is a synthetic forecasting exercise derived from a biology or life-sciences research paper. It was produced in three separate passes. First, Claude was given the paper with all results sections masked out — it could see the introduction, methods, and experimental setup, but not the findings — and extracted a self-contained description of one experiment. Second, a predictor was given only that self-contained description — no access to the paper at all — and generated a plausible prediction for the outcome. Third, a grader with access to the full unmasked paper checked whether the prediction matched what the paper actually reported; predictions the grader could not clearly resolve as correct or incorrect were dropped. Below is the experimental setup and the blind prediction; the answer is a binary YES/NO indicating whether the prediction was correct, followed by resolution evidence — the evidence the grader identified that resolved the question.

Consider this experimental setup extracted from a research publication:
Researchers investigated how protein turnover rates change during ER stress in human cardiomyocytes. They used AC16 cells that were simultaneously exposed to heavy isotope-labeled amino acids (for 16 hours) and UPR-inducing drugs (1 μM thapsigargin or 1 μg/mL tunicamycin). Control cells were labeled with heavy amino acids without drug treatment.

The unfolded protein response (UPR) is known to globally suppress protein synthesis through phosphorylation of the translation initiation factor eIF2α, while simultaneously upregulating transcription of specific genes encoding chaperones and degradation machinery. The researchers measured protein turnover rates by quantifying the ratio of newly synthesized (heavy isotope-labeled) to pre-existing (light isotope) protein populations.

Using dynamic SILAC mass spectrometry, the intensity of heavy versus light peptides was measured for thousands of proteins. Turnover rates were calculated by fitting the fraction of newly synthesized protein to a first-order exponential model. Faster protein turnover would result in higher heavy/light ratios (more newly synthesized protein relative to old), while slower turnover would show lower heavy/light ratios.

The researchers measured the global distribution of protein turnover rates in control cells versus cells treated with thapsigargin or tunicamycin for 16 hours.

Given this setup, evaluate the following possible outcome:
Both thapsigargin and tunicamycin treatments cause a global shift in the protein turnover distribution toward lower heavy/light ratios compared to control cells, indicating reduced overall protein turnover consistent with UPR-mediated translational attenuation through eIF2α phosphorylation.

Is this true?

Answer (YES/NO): YES